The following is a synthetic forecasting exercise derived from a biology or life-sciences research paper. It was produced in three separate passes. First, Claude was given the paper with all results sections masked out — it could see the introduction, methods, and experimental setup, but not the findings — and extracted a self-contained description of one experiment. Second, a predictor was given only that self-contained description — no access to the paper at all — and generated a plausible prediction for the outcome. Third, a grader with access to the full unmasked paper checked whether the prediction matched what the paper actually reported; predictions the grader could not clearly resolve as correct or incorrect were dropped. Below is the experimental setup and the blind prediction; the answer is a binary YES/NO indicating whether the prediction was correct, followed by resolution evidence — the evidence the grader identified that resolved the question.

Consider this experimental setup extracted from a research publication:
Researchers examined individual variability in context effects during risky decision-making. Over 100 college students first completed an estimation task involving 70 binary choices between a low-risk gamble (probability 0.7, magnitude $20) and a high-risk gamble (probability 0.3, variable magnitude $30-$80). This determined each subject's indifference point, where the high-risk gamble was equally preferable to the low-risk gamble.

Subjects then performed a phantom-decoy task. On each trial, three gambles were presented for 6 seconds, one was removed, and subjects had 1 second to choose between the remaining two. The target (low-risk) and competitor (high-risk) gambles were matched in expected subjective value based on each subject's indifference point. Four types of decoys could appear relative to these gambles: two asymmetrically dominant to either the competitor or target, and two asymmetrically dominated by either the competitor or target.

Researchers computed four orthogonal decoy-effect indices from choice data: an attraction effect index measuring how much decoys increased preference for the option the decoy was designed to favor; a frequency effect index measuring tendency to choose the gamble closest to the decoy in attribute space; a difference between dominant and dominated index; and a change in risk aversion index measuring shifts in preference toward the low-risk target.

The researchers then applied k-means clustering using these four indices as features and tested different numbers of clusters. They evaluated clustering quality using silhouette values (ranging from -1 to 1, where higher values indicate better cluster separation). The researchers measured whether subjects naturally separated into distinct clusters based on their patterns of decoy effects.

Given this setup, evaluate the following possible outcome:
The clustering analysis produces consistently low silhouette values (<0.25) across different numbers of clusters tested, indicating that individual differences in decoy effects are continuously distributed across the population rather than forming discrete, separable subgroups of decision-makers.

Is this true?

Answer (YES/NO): NO